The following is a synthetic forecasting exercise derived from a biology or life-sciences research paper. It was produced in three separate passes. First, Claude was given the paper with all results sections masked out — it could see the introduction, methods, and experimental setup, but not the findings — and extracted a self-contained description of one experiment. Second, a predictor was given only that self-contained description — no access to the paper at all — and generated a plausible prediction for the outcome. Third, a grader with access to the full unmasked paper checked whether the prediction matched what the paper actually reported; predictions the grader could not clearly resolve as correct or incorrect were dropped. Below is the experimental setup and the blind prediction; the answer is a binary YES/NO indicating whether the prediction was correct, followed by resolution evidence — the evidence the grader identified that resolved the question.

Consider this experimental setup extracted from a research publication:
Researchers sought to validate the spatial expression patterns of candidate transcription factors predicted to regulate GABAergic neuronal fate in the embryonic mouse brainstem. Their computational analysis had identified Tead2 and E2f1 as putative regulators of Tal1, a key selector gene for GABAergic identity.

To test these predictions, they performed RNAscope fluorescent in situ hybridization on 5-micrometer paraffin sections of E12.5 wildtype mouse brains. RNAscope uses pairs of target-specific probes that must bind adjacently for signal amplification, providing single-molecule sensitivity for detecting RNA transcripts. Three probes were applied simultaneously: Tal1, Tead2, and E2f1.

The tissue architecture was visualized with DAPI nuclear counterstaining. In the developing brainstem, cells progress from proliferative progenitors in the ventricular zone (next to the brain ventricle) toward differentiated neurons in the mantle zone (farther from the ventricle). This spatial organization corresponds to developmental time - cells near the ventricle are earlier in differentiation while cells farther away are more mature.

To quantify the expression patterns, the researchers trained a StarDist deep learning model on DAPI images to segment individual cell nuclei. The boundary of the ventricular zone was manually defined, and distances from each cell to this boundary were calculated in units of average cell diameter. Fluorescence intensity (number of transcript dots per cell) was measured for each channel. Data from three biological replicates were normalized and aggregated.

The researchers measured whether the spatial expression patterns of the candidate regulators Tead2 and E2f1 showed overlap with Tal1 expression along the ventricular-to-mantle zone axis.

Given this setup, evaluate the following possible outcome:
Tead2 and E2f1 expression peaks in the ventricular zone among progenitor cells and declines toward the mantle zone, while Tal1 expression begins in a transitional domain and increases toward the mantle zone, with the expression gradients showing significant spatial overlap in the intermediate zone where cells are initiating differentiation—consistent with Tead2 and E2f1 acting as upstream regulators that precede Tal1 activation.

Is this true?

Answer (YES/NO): NO